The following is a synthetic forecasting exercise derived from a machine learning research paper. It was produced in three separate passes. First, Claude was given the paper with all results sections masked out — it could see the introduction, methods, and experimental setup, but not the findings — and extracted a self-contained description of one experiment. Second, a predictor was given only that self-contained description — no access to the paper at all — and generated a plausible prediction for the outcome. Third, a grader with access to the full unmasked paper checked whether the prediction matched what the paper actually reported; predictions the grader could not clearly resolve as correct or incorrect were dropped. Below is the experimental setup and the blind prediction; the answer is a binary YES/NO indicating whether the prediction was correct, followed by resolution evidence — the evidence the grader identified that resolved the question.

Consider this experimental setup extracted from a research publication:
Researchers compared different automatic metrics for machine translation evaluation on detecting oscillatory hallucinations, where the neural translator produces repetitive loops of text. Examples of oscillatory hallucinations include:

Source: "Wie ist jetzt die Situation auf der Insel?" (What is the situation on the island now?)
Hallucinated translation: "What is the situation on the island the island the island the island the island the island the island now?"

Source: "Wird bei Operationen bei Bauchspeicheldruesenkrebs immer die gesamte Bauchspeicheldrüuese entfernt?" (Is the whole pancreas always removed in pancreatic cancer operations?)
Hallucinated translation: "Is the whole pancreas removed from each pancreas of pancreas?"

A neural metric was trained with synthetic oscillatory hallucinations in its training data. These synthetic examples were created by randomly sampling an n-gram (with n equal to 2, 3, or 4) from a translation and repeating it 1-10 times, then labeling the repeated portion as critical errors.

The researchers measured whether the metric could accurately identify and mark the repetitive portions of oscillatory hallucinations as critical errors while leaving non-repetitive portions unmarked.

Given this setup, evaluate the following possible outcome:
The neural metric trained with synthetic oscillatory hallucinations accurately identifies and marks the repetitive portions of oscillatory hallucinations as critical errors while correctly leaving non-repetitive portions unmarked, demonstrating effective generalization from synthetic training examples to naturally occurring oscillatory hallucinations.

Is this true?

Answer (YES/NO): NO